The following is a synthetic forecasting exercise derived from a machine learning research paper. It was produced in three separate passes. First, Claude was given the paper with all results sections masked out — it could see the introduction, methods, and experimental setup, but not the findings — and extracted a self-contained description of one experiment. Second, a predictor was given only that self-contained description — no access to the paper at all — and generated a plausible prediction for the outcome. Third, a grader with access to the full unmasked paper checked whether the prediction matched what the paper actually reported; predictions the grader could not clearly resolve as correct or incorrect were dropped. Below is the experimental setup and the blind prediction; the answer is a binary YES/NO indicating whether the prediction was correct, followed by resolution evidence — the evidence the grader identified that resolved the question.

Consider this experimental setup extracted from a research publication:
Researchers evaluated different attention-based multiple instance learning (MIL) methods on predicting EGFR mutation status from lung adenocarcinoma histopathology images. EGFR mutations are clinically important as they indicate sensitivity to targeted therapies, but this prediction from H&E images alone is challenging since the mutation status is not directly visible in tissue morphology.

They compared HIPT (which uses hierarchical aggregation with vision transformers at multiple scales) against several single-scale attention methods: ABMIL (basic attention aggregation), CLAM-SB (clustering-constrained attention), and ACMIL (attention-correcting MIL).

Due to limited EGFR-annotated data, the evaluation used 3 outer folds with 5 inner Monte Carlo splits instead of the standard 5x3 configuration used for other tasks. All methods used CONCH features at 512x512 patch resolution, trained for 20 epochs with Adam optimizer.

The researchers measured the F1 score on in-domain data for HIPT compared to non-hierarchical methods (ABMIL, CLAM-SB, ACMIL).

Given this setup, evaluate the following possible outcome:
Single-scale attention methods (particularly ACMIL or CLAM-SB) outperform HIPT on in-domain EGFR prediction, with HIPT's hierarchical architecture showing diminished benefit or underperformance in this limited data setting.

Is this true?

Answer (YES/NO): NO